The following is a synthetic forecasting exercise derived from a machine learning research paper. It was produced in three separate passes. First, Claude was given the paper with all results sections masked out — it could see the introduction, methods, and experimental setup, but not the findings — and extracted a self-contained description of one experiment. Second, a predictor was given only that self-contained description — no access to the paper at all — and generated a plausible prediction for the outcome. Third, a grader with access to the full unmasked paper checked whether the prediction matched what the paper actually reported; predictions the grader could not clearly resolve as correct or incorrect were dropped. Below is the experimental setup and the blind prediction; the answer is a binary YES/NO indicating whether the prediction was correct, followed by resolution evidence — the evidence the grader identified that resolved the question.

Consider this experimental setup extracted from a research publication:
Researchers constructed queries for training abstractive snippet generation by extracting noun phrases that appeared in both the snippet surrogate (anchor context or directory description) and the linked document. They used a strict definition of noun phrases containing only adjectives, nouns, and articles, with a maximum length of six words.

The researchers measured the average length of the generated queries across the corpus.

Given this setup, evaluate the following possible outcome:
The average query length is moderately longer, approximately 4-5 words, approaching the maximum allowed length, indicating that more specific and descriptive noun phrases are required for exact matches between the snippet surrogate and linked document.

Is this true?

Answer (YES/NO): NO